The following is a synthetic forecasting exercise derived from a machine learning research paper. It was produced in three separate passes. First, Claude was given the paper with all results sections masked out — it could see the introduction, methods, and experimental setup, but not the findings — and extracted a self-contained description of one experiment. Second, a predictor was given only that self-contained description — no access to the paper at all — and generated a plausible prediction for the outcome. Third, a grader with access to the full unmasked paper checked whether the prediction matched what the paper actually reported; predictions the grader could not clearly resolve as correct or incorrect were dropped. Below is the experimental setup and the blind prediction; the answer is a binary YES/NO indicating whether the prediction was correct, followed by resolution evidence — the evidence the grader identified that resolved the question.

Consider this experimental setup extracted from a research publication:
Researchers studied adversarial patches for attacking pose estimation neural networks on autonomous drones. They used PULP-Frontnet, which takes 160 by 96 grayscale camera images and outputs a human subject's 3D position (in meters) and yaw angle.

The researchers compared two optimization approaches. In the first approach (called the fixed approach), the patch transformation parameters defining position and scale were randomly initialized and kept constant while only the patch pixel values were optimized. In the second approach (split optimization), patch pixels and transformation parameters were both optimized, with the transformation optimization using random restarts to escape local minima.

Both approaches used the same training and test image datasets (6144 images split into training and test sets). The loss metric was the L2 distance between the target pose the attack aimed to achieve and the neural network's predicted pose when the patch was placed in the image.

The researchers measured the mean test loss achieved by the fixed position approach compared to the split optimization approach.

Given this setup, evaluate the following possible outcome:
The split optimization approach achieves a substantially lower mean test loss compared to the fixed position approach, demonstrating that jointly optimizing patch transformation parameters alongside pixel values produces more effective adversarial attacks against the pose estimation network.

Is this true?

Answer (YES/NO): YES